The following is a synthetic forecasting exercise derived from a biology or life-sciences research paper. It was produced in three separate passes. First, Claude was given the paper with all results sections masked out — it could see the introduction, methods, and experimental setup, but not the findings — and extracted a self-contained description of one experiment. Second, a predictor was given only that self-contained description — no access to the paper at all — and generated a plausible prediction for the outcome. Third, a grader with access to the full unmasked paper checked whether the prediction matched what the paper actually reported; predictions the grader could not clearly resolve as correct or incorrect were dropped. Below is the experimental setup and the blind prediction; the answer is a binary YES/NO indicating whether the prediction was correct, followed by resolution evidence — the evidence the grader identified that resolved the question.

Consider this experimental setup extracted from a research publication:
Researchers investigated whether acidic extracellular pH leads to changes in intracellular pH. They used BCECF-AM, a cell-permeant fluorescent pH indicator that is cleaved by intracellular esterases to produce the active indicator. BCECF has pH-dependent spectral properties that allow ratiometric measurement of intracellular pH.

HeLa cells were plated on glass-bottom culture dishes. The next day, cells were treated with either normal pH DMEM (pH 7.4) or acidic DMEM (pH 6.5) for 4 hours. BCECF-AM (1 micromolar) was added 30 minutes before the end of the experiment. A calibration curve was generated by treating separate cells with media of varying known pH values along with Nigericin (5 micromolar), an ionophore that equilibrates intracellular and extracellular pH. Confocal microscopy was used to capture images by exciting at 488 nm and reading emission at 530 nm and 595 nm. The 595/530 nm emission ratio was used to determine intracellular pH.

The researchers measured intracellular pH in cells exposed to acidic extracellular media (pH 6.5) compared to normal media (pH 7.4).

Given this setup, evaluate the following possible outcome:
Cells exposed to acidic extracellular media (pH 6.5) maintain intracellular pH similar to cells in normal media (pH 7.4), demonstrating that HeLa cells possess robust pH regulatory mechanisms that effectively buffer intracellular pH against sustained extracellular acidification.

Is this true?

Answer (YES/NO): NO